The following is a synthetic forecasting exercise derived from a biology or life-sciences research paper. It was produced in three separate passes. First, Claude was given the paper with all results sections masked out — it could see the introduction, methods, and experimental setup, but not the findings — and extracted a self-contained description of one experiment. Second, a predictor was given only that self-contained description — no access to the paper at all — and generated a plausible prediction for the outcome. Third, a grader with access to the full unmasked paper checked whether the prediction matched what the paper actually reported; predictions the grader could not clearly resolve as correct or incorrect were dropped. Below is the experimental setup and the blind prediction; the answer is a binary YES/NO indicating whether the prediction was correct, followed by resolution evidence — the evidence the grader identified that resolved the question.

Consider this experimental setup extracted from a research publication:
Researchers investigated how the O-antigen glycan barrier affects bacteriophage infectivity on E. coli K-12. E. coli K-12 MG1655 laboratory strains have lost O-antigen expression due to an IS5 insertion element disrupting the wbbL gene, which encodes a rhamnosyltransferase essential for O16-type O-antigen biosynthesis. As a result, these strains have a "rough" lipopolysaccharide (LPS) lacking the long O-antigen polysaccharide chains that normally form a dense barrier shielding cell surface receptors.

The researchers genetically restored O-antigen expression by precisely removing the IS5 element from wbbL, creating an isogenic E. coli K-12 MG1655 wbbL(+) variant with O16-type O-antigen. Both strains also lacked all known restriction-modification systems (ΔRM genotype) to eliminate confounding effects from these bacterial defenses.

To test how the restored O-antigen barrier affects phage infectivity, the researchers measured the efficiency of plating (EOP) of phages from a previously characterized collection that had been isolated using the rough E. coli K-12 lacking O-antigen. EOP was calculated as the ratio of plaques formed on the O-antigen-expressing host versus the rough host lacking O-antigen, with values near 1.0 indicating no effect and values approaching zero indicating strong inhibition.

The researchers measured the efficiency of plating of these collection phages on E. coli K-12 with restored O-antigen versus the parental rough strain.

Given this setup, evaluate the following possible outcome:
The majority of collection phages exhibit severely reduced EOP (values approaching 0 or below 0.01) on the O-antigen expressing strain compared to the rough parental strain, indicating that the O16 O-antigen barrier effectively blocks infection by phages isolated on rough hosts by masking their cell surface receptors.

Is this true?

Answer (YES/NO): YES